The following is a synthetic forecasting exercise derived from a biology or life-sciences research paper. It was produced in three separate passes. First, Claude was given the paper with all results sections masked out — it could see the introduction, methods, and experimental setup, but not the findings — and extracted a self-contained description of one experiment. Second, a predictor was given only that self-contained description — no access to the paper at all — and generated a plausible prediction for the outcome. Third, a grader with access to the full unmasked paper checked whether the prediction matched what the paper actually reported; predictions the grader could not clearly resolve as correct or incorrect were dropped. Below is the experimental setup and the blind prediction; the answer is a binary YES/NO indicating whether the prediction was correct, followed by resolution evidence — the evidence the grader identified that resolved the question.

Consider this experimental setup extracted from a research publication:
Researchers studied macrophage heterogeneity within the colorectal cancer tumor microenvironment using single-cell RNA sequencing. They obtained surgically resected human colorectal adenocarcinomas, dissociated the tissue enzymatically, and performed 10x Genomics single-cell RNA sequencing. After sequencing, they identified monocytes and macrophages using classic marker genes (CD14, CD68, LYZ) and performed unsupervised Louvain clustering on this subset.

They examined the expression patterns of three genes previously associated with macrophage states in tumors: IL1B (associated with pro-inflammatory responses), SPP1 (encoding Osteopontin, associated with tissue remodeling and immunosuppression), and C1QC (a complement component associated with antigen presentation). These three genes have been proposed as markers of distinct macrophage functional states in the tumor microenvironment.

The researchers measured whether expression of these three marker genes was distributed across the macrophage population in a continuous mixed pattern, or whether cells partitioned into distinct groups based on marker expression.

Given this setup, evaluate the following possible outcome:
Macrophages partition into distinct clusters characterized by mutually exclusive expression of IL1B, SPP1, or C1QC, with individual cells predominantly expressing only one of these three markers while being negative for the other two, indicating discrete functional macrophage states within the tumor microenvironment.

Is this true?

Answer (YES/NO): YES